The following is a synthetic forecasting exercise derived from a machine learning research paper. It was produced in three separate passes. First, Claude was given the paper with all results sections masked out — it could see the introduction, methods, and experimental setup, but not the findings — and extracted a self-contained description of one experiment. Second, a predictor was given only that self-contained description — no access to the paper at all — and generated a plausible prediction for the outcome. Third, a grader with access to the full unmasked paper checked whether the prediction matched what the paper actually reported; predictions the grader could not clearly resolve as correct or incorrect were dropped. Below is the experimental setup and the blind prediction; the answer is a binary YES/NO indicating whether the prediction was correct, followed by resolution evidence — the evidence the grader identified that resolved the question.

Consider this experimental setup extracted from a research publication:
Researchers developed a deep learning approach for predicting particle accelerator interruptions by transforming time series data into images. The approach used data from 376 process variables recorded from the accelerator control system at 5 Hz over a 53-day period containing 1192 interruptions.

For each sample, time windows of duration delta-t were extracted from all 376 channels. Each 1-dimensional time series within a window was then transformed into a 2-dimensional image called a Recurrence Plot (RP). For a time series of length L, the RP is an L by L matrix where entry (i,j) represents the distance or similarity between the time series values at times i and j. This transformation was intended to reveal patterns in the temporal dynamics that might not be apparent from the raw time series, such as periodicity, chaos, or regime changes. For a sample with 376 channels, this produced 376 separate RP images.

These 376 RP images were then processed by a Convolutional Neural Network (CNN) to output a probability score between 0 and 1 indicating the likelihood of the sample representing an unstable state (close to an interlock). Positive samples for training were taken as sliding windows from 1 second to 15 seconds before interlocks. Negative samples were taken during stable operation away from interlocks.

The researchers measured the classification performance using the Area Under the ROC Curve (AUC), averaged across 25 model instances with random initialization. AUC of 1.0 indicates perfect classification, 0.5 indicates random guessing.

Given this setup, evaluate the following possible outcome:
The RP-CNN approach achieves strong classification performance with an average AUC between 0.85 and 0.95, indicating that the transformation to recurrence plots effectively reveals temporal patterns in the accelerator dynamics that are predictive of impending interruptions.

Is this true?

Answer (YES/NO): NO